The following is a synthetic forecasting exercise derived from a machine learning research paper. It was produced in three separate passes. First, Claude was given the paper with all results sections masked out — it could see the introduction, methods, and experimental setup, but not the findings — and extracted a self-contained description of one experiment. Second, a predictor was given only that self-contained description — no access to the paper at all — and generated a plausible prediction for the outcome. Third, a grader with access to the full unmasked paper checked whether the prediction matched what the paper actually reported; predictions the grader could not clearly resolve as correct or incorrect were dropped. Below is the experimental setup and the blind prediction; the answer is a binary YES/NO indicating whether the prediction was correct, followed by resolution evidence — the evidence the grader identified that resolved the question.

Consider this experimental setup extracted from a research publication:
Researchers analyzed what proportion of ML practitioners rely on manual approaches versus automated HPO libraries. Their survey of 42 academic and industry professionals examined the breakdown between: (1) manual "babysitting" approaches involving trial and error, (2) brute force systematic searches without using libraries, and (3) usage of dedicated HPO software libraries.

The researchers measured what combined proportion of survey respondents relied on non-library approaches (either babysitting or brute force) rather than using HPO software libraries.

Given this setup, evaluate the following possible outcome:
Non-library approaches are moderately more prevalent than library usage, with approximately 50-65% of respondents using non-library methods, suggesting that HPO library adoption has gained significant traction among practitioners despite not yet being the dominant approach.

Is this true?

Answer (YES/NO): NO